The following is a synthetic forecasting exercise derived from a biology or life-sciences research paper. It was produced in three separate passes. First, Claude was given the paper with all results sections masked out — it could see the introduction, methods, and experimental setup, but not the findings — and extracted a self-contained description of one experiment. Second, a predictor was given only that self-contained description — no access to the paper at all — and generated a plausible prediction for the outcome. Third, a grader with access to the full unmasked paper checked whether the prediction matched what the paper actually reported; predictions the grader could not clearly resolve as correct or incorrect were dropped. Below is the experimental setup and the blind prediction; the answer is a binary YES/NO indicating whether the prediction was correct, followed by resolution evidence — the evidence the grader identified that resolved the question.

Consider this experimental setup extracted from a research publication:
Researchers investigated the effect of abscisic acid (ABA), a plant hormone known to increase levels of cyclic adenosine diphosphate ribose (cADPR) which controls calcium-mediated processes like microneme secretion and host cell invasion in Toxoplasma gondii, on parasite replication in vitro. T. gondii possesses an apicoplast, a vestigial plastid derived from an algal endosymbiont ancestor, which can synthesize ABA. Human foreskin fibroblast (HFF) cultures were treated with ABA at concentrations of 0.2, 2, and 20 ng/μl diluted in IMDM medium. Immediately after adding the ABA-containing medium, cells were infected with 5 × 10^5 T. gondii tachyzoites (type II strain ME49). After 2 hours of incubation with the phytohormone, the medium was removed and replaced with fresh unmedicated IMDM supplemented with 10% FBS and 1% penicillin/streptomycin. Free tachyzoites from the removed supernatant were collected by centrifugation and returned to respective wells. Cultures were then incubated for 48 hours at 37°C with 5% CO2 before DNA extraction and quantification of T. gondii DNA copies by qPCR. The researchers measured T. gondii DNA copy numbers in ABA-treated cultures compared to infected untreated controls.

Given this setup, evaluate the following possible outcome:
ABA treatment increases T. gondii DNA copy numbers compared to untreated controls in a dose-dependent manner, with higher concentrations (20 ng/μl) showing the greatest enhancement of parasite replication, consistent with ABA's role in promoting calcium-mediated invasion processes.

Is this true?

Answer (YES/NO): NO